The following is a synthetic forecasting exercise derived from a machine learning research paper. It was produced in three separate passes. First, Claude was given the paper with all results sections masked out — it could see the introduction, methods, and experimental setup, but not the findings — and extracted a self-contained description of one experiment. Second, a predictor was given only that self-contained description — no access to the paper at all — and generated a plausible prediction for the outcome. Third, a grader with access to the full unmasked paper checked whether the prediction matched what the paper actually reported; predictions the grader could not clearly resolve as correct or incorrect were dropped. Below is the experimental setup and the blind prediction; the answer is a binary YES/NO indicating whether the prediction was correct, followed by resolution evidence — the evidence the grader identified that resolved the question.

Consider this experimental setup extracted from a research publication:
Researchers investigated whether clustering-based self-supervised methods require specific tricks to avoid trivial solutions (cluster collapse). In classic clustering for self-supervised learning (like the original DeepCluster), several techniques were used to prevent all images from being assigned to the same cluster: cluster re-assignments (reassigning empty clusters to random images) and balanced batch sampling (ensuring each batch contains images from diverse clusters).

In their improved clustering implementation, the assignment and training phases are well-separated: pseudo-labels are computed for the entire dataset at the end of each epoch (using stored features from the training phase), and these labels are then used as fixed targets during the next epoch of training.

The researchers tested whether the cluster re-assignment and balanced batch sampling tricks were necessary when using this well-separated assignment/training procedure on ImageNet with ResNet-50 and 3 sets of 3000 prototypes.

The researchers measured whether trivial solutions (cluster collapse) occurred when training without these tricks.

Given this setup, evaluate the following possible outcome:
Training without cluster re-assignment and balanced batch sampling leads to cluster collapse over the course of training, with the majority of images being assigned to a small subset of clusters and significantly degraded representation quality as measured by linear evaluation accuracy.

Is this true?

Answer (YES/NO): NO